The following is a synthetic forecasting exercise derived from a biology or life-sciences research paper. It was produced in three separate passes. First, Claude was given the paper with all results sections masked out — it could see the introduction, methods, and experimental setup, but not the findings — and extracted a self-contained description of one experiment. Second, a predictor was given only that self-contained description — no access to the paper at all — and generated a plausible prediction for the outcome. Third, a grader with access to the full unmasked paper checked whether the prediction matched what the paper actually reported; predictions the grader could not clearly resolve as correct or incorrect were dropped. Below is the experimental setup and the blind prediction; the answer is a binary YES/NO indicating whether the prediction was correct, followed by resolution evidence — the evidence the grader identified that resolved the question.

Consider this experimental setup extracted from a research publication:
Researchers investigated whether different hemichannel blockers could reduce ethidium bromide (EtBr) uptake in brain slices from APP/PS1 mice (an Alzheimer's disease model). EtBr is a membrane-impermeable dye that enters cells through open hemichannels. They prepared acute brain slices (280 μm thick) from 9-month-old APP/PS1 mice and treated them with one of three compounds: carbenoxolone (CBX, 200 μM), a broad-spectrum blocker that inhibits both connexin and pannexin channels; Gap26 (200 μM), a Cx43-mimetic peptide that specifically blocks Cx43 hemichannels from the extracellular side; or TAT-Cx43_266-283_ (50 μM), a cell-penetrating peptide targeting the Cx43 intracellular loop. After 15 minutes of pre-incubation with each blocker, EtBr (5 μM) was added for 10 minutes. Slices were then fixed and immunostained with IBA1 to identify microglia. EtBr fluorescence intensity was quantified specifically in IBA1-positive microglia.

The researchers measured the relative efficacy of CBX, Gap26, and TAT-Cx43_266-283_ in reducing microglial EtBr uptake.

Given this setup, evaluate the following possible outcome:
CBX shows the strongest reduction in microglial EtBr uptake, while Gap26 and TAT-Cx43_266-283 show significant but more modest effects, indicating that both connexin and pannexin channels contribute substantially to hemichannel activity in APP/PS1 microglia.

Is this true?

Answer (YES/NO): NO